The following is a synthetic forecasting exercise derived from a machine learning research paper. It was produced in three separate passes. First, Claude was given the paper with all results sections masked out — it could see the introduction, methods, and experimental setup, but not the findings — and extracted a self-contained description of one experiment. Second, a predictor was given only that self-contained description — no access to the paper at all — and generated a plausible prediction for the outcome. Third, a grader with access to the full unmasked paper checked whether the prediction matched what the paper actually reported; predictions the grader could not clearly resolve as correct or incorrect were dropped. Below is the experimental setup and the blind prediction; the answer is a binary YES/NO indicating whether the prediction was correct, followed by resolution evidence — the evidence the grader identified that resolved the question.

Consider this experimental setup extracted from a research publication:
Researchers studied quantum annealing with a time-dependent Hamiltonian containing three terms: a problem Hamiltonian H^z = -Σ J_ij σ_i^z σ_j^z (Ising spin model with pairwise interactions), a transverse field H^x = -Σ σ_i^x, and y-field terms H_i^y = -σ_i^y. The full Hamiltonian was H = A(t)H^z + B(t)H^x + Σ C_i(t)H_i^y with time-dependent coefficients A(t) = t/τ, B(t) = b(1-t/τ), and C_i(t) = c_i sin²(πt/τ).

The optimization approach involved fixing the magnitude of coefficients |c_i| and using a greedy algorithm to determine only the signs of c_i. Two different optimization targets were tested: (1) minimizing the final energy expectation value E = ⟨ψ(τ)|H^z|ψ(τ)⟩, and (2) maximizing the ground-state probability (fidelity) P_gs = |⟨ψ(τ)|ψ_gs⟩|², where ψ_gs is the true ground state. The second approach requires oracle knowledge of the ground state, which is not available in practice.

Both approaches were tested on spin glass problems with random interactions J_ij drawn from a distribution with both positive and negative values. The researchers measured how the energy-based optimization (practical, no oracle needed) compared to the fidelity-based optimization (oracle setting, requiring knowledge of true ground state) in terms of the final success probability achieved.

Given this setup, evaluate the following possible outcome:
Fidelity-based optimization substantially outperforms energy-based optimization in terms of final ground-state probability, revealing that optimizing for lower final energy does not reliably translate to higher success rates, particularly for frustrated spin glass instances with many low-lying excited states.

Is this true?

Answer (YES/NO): YES